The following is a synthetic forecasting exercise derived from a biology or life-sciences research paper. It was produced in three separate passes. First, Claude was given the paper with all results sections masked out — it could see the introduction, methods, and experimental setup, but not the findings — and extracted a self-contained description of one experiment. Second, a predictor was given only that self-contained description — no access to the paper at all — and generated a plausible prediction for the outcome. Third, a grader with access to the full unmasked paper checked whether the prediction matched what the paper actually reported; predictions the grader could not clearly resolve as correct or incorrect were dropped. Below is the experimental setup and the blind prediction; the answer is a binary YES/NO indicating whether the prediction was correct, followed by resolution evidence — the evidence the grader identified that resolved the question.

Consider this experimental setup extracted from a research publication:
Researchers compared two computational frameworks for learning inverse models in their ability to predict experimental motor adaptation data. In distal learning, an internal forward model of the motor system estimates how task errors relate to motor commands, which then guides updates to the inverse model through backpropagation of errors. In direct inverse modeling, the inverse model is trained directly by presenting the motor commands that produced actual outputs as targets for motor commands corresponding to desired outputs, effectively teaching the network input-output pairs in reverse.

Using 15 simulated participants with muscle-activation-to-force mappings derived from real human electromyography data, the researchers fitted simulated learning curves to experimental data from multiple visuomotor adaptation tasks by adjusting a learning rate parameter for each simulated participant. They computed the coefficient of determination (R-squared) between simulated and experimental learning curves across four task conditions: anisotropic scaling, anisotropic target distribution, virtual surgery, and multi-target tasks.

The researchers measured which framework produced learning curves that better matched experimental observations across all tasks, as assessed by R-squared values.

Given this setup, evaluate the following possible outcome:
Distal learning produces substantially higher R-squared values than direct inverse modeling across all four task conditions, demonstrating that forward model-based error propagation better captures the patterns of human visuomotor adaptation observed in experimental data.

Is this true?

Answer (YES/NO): NO